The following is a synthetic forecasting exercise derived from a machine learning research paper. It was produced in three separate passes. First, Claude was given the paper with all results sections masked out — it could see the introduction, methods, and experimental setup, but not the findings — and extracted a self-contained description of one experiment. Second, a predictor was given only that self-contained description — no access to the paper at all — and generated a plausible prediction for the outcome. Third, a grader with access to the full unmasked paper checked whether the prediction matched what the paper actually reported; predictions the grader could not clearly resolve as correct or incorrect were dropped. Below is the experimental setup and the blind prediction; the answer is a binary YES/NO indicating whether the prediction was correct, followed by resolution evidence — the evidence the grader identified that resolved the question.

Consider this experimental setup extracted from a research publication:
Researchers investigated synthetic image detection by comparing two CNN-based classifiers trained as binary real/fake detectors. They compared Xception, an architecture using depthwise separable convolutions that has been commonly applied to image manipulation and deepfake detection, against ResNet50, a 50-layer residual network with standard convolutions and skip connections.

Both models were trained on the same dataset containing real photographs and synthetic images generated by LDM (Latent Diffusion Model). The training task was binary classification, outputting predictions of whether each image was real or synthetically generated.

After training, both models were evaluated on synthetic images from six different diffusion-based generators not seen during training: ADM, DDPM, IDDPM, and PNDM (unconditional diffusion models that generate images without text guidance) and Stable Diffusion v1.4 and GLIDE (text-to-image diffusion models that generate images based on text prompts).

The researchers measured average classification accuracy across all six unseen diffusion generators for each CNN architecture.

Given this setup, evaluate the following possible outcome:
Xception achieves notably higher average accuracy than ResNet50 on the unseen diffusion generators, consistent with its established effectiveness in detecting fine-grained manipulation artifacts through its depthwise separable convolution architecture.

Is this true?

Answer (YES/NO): NO